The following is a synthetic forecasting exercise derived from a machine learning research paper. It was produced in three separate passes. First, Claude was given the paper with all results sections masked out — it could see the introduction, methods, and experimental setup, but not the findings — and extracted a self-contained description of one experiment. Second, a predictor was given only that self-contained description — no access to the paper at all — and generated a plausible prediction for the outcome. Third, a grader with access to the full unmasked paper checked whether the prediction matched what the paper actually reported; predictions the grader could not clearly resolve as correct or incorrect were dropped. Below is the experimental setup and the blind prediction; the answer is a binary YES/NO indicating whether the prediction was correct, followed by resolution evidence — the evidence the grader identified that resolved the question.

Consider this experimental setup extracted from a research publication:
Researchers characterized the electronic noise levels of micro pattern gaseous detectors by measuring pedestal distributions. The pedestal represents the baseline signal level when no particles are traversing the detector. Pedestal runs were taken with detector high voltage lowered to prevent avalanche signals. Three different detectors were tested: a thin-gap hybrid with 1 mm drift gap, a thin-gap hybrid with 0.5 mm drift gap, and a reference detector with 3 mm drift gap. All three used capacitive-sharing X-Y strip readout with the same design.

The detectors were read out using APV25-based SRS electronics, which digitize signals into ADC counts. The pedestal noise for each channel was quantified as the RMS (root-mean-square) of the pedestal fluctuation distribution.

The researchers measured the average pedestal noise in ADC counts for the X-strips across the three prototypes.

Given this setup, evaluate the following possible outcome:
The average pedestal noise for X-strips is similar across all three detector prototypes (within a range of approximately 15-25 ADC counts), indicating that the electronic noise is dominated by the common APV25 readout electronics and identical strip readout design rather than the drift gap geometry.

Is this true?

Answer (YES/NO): NO